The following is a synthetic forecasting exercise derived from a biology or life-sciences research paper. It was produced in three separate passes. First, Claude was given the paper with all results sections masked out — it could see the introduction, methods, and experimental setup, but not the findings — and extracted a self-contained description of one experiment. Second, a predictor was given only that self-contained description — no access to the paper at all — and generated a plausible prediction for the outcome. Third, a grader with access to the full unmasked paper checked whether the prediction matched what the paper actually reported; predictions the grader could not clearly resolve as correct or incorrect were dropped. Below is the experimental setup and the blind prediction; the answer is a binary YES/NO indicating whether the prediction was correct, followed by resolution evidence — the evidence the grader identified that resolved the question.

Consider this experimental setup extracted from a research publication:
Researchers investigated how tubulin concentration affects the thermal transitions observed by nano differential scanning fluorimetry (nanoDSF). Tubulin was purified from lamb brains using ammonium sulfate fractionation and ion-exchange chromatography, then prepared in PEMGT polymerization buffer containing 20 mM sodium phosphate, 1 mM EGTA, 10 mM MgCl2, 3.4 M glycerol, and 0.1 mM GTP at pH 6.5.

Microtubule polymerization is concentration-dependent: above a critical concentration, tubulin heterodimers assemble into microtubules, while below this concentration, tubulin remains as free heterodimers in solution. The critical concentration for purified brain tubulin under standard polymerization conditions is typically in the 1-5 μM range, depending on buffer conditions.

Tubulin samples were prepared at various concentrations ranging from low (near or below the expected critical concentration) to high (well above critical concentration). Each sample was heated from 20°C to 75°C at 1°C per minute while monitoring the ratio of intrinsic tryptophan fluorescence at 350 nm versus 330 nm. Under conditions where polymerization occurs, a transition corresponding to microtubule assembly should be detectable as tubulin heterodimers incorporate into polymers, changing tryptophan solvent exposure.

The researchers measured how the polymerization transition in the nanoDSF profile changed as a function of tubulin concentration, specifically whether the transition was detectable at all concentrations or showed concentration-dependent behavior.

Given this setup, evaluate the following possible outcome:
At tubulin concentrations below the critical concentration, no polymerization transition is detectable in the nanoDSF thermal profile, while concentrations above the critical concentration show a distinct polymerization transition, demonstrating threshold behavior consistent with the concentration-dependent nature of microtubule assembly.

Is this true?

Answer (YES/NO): YES